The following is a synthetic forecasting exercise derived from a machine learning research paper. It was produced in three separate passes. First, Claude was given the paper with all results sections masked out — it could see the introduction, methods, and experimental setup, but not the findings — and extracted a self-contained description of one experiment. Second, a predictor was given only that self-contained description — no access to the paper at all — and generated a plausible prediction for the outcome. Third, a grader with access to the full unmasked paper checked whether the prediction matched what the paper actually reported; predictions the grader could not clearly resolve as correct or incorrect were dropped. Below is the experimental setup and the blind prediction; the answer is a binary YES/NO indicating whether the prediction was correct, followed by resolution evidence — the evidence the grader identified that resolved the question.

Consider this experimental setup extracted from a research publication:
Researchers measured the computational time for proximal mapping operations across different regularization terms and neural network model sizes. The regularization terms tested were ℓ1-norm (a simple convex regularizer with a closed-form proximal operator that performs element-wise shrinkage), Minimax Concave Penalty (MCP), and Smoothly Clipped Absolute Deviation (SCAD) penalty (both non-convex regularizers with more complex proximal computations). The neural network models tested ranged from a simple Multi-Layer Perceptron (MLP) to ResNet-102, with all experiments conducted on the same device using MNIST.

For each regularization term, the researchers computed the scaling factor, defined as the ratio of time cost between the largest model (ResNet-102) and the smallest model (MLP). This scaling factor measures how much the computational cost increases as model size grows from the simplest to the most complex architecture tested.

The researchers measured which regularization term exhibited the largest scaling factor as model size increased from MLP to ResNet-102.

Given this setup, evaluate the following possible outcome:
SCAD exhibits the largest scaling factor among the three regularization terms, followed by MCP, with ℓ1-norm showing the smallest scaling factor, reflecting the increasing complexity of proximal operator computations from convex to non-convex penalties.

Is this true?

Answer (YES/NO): NO